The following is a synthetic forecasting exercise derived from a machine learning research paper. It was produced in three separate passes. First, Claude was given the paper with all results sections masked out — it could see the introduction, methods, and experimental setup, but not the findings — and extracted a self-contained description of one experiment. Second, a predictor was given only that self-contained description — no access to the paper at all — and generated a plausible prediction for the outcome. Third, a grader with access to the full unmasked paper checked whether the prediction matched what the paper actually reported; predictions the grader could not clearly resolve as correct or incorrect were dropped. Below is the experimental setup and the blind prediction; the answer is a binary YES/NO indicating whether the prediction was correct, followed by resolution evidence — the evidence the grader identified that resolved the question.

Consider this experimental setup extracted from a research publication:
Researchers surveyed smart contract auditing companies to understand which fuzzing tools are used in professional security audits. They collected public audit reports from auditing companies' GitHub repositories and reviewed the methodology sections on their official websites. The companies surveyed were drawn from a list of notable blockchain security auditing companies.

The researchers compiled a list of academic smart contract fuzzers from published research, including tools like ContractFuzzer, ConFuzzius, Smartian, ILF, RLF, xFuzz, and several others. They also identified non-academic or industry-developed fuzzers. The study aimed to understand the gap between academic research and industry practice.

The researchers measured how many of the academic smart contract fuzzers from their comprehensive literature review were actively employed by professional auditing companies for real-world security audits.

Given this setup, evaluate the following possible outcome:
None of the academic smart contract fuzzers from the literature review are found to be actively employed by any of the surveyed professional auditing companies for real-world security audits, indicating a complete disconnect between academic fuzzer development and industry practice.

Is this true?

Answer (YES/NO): NO